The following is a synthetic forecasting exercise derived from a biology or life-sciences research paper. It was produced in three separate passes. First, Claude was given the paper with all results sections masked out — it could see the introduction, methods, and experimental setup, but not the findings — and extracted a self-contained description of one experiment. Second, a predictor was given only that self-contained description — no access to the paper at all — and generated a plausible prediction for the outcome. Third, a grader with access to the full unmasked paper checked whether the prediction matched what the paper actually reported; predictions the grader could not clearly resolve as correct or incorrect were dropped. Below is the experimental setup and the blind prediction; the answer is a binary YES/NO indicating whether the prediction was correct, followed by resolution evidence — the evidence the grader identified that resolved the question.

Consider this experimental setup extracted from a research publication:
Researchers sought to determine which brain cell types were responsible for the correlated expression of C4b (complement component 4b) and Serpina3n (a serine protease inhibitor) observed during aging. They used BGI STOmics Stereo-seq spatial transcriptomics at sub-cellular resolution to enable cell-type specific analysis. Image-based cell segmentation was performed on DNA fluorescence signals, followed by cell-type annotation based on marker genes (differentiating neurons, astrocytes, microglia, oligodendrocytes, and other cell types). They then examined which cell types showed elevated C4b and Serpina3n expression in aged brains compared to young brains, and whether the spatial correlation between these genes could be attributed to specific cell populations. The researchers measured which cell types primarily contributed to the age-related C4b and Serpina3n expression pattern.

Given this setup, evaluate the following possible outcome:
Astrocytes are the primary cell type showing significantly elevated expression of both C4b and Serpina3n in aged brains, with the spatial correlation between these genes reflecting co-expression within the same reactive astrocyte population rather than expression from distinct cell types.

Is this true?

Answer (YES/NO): NO